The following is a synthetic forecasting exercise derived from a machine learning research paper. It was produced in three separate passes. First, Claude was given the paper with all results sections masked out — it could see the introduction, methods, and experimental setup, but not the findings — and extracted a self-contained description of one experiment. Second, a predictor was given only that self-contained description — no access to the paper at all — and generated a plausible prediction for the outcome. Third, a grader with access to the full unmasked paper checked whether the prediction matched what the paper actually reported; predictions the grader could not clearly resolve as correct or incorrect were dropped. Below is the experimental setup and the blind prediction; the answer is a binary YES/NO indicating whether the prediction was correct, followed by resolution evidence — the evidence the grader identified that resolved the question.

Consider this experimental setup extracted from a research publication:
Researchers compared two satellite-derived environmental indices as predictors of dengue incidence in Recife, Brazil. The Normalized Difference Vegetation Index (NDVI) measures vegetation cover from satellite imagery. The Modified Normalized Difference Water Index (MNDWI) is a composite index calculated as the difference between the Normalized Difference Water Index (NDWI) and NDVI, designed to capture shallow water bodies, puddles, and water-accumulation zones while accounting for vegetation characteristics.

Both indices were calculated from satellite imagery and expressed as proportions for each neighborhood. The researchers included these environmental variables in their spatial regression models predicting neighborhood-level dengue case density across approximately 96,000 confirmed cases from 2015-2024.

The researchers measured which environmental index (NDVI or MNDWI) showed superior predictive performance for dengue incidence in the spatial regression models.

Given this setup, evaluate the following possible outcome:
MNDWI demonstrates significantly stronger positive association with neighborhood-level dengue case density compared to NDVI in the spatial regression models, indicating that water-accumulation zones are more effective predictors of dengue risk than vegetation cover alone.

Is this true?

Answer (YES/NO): NO